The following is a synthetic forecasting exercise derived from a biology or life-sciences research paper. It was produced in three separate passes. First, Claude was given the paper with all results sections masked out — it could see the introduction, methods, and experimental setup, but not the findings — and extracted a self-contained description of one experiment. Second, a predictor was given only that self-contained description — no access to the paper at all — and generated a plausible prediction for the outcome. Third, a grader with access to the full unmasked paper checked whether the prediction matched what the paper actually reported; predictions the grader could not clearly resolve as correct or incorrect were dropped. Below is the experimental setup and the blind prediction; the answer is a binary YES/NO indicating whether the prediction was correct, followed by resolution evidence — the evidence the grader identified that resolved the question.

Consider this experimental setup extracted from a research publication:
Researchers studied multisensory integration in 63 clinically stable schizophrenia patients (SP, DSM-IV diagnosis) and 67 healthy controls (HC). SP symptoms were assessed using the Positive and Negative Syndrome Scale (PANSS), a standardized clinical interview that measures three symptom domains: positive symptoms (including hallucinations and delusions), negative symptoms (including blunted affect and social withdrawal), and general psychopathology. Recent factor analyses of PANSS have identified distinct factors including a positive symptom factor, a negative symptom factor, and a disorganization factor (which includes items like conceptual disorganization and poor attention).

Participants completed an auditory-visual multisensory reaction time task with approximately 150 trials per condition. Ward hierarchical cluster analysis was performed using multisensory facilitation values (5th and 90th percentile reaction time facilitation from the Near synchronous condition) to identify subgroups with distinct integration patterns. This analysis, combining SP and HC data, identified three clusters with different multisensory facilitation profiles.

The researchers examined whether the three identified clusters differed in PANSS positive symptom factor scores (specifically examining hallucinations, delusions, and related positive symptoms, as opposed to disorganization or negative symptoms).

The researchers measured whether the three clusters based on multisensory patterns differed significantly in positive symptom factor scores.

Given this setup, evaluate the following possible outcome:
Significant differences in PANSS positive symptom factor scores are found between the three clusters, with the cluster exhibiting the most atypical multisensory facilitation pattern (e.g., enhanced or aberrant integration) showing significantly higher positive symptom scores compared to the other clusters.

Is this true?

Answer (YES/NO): NO